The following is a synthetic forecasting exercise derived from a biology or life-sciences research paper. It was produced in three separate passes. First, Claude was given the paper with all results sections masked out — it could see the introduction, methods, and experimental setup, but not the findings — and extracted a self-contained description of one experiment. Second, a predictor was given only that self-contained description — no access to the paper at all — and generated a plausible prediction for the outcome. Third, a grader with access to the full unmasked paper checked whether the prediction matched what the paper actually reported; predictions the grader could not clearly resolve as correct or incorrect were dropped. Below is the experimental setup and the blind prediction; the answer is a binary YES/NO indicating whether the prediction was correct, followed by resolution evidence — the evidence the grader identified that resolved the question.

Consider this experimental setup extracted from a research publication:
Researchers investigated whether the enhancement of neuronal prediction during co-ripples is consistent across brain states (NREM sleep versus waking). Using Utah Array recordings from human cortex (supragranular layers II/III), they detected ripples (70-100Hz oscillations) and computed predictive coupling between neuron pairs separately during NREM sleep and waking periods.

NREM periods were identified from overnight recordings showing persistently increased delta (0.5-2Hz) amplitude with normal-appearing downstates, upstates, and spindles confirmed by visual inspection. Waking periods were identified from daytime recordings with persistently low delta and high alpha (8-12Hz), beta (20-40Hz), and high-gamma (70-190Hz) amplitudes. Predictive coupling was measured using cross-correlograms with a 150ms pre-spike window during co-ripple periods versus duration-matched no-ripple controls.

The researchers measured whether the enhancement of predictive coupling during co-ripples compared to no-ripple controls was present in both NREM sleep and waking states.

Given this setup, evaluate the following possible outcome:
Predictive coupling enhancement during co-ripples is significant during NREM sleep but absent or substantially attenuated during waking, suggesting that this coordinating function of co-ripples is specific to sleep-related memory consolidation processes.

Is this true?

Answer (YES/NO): NO